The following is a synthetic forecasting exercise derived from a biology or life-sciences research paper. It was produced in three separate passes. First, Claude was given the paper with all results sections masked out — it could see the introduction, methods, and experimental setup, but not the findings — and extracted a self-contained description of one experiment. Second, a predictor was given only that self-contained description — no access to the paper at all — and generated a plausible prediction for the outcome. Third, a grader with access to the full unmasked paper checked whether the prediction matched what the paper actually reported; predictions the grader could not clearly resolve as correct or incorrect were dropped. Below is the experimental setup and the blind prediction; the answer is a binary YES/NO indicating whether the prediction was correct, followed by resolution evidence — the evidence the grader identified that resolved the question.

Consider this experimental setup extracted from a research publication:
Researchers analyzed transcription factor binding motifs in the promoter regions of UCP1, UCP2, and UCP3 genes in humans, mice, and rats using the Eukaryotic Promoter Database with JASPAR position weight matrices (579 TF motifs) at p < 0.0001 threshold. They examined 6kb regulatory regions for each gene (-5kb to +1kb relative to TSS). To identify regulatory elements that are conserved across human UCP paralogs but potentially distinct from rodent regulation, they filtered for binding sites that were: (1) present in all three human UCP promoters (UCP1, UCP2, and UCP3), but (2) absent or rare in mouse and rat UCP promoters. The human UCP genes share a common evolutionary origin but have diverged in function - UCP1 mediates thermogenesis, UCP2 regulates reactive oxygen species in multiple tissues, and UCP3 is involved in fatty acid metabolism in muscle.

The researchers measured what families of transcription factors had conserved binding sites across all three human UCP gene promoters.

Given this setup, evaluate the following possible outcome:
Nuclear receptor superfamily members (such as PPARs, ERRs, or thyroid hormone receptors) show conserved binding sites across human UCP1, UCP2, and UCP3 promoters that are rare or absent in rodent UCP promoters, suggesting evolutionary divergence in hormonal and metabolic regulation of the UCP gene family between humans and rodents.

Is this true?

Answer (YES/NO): NO